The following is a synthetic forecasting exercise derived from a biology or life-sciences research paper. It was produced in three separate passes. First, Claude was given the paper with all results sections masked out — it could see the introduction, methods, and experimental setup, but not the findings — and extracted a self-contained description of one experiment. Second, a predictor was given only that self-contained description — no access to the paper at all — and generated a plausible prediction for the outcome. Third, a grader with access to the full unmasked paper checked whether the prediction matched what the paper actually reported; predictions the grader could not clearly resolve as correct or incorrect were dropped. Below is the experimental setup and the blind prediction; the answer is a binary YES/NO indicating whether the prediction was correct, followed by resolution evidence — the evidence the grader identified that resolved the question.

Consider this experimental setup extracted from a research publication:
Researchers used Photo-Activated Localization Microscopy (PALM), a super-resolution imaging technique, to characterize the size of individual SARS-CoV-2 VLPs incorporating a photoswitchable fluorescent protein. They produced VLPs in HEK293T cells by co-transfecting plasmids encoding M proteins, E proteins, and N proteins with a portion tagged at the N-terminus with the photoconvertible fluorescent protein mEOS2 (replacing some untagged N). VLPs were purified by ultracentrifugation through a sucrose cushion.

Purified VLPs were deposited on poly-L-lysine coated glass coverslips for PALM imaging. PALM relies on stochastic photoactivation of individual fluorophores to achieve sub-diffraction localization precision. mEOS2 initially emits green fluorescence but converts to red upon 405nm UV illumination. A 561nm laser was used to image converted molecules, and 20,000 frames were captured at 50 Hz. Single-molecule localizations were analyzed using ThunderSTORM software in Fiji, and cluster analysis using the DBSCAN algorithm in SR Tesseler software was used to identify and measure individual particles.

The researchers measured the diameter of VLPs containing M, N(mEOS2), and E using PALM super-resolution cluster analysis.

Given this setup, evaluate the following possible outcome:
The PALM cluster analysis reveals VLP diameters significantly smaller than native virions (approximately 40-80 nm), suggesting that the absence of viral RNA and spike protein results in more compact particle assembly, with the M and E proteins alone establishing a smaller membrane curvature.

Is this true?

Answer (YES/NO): NO